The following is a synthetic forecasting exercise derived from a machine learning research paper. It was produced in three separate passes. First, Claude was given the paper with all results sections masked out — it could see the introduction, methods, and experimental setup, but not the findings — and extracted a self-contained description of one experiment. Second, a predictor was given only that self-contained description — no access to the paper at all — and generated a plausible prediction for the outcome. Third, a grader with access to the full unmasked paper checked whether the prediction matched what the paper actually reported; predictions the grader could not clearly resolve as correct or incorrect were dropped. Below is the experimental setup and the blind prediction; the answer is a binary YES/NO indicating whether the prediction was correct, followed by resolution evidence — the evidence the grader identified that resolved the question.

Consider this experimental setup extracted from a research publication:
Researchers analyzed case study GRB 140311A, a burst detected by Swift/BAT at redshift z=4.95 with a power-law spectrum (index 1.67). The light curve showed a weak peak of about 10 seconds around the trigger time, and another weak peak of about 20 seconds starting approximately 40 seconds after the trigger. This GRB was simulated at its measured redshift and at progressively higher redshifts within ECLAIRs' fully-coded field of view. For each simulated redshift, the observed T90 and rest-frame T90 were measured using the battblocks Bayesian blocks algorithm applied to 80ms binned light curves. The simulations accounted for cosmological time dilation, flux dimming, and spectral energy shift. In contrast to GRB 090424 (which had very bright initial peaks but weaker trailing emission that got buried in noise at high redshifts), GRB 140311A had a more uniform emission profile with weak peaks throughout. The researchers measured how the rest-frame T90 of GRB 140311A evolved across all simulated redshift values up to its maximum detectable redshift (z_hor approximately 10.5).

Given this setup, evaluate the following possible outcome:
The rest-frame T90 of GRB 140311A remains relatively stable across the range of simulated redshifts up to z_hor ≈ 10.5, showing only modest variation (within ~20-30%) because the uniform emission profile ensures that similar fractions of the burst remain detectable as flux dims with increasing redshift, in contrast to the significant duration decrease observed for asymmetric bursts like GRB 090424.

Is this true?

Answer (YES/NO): YES